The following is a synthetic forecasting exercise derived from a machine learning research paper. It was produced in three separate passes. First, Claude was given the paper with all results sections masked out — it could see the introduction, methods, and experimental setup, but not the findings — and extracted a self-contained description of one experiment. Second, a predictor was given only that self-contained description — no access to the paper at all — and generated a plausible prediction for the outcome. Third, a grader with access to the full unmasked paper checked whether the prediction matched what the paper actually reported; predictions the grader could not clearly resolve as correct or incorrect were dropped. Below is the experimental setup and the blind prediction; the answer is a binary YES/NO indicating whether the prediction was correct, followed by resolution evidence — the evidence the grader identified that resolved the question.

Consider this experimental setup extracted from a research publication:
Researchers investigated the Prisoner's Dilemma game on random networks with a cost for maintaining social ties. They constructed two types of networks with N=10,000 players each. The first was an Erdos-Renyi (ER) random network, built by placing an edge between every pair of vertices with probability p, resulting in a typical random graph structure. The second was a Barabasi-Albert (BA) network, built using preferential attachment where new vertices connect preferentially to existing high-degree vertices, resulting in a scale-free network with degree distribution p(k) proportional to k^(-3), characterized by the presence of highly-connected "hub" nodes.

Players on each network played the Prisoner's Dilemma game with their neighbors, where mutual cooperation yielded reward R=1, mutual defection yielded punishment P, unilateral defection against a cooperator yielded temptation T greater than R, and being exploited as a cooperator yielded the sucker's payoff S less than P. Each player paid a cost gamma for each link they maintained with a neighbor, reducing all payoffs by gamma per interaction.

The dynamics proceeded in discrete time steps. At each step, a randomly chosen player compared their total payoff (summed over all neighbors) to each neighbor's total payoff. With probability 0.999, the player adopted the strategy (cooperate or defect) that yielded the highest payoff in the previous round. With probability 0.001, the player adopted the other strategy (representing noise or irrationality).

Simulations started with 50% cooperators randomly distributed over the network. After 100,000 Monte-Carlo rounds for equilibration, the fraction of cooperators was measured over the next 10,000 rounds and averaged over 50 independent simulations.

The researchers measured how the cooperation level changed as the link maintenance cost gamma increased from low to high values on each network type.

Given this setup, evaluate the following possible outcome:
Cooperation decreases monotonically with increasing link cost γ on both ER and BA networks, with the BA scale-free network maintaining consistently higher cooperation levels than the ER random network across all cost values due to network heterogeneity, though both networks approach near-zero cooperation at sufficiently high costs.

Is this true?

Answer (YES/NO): NO